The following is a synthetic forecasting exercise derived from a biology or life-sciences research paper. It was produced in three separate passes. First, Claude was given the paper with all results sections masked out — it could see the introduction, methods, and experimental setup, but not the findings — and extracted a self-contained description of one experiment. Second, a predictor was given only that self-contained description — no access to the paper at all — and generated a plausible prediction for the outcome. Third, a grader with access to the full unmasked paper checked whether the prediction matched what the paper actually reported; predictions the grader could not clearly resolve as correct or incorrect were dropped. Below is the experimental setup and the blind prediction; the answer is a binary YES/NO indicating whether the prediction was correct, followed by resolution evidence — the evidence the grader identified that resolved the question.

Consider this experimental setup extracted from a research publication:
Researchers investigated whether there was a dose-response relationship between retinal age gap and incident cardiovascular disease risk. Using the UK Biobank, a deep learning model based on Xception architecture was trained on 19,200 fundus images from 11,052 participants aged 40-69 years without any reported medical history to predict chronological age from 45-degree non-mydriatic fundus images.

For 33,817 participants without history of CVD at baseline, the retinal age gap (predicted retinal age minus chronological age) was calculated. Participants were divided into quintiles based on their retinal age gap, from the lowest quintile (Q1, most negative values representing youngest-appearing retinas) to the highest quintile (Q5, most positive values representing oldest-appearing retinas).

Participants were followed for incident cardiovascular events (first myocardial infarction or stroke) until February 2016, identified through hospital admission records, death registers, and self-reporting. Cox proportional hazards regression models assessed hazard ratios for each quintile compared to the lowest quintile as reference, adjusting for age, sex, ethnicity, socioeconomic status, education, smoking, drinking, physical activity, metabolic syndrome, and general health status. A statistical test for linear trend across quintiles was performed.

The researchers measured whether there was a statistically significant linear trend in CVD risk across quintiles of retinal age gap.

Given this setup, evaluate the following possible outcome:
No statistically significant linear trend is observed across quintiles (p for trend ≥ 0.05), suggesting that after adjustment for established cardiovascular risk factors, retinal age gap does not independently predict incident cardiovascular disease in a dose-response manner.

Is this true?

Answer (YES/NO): NO